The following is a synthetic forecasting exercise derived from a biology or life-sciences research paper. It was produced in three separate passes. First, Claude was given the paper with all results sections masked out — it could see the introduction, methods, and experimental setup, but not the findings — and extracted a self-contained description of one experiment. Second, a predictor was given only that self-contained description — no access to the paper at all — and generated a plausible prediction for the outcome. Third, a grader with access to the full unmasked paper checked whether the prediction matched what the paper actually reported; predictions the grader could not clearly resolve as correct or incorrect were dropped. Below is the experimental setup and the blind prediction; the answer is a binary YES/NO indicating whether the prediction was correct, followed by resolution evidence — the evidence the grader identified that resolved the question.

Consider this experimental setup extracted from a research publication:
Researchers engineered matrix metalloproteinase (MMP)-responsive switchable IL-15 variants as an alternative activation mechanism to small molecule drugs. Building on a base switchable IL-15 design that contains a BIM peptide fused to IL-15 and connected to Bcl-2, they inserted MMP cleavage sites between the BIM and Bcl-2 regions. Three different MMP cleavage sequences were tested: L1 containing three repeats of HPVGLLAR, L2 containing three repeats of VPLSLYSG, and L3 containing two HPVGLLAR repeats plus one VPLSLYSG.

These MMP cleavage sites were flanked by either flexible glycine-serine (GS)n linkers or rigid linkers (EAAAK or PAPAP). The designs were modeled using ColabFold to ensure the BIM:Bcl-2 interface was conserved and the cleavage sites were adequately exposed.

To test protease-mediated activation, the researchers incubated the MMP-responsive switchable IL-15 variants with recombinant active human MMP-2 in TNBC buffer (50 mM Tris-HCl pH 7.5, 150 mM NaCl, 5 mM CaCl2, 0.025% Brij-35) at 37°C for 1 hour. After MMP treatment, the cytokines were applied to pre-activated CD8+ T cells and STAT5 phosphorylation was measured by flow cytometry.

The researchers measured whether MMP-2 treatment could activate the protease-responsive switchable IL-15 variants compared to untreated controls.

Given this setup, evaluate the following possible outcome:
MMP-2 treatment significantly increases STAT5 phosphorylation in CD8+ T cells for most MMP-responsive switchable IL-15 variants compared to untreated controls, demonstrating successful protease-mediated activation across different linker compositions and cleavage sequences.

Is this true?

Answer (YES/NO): YES